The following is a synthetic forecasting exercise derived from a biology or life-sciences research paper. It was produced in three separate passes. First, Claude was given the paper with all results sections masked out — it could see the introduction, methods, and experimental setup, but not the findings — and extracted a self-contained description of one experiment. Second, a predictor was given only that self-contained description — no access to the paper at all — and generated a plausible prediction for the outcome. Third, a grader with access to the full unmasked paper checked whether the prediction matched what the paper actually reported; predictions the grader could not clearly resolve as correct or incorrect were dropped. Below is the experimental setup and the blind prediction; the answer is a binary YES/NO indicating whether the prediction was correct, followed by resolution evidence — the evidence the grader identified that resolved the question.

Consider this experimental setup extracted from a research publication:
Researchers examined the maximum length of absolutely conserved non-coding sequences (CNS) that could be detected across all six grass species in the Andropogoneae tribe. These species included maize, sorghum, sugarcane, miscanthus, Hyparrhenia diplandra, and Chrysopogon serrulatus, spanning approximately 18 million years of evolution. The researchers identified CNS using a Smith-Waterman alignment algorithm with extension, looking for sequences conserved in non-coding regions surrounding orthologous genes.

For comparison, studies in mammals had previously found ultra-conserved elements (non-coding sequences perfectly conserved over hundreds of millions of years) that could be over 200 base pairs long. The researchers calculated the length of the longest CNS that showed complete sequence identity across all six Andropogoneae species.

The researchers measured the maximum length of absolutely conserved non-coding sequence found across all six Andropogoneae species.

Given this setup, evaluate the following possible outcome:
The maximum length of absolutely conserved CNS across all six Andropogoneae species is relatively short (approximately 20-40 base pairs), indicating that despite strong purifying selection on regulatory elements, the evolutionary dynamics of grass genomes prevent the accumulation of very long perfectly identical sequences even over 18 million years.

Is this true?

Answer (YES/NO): NO